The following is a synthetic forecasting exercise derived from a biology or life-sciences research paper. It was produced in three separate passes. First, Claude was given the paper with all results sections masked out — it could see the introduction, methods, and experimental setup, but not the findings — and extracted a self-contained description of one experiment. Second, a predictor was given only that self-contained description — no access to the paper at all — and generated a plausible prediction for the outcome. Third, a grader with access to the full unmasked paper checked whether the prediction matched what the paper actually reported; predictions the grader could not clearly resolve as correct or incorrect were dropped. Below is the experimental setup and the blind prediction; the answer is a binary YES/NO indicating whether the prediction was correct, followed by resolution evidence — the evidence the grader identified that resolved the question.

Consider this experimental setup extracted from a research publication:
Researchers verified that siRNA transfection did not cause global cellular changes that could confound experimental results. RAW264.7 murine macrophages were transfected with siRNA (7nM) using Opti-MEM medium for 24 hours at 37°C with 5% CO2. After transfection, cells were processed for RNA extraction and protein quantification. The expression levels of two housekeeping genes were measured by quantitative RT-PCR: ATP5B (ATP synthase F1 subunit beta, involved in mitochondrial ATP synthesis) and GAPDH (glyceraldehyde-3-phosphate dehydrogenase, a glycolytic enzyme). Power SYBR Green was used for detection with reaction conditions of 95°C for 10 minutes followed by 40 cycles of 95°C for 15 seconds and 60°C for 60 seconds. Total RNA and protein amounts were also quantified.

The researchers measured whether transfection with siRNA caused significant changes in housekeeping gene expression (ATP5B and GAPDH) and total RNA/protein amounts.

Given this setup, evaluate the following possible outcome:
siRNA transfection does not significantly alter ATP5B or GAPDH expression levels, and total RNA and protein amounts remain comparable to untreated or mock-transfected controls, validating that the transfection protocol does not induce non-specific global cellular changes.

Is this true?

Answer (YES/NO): YES